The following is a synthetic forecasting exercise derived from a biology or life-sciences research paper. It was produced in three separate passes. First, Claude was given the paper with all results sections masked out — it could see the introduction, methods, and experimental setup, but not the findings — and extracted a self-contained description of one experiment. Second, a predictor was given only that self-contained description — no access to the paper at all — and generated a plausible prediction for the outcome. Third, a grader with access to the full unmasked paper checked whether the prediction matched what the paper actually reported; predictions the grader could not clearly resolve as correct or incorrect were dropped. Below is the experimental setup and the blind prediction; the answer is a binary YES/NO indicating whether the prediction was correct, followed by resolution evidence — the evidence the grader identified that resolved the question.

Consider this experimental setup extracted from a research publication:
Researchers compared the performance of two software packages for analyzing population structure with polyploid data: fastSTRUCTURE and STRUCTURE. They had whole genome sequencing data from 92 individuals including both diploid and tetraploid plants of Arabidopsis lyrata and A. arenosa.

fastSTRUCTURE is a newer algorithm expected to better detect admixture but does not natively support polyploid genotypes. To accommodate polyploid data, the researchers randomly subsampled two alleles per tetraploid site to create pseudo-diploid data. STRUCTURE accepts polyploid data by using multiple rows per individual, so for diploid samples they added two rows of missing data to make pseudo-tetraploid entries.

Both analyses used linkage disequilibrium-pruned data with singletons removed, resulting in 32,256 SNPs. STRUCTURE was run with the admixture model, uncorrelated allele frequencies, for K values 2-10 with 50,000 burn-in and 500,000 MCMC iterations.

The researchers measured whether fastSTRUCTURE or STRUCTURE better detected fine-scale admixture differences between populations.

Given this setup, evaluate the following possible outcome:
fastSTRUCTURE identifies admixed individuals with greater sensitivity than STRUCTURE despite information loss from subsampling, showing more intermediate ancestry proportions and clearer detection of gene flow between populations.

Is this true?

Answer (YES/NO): NO